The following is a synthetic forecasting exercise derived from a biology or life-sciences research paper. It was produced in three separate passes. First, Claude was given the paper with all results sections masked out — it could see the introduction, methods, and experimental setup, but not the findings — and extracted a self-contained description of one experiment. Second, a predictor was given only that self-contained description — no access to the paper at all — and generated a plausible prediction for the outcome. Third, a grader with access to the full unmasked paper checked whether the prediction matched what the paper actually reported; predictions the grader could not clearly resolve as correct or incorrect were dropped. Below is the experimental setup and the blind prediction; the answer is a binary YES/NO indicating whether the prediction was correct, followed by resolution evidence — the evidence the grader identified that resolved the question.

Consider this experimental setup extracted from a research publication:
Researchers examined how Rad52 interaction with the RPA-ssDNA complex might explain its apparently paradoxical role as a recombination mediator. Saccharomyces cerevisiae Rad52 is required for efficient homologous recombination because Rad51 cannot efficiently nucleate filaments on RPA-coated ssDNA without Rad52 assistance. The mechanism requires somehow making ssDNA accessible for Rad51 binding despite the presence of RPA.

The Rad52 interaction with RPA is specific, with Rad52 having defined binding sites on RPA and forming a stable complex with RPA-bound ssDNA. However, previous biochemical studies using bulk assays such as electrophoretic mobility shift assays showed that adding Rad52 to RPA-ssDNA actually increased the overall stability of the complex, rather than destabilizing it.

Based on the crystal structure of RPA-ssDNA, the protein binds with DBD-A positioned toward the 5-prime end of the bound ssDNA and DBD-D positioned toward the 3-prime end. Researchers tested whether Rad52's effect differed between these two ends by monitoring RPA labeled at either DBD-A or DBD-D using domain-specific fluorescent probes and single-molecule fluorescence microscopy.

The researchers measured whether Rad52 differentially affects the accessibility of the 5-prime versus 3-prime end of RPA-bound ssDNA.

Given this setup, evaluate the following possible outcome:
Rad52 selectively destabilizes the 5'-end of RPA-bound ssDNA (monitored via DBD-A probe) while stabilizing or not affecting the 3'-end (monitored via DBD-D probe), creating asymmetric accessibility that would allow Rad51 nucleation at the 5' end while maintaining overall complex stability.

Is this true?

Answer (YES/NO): NO